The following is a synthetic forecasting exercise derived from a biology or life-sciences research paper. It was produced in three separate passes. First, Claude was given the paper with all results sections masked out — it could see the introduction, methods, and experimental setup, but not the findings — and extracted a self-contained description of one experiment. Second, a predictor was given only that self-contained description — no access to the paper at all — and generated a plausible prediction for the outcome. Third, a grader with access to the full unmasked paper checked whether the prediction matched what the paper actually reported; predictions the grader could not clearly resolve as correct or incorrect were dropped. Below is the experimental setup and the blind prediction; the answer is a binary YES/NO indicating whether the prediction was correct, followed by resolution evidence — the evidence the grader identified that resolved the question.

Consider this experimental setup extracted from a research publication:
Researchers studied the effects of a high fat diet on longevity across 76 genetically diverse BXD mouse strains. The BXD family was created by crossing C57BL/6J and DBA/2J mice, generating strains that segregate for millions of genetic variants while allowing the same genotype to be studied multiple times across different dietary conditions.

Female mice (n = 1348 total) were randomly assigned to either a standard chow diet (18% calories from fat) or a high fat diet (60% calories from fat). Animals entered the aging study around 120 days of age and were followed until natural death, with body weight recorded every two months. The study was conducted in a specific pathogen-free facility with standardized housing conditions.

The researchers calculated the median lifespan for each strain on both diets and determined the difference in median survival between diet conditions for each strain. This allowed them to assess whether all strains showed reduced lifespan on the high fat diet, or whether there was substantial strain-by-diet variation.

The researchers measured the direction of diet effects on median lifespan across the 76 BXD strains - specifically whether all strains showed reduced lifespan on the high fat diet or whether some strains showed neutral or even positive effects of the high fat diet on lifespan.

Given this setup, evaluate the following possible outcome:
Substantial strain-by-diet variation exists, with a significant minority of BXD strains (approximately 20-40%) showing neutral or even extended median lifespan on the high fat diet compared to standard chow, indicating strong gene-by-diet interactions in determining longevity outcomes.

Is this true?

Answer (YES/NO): NO